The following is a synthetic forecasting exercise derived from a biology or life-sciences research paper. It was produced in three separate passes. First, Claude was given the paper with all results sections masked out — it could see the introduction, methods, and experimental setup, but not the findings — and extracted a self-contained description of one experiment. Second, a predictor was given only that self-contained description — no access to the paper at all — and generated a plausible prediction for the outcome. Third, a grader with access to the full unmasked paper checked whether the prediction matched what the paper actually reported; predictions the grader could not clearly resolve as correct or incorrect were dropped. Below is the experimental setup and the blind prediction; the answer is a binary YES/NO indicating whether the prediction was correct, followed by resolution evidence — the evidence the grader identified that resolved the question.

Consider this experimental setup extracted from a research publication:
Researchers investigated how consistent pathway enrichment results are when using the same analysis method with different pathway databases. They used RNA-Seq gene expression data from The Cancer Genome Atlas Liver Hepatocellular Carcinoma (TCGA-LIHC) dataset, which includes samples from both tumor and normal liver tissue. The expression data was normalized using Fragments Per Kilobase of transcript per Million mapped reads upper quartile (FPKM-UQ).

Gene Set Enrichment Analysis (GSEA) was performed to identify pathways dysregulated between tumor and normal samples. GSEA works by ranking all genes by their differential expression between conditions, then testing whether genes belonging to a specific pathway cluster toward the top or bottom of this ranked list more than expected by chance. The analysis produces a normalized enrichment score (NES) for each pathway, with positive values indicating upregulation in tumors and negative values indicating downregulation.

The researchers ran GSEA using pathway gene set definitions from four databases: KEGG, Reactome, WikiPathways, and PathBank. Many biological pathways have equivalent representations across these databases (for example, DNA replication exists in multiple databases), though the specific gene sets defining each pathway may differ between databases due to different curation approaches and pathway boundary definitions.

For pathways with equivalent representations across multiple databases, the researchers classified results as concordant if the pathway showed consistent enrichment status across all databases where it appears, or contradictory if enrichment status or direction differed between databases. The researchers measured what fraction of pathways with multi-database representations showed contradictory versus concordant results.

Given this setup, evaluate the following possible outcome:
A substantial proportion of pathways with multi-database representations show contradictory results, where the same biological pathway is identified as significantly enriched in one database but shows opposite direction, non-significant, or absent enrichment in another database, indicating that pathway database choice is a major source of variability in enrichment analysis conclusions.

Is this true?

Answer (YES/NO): YES